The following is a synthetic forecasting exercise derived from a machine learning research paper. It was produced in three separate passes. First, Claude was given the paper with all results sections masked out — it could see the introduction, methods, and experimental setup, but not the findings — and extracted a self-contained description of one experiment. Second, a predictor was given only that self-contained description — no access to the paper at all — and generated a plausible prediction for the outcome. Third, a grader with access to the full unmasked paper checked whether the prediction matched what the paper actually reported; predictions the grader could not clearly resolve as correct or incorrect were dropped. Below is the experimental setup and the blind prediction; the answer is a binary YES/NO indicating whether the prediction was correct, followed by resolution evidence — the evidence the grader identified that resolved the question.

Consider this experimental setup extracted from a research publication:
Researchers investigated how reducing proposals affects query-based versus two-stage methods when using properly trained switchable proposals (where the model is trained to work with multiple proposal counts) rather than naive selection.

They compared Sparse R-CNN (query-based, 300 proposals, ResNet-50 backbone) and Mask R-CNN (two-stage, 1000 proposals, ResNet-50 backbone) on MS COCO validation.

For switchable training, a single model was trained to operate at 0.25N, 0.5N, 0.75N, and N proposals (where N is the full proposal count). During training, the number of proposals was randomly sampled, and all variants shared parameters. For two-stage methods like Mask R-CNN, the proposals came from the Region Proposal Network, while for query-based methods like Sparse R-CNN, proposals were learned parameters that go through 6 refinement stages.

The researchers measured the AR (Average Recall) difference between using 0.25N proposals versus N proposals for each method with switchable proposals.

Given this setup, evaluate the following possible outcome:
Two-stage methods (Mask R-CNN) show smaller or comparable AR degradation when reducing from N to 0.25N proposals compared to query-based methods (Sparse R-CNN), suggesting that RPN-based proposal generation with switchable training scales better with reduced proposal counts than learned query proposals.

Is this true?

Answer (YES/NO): YES